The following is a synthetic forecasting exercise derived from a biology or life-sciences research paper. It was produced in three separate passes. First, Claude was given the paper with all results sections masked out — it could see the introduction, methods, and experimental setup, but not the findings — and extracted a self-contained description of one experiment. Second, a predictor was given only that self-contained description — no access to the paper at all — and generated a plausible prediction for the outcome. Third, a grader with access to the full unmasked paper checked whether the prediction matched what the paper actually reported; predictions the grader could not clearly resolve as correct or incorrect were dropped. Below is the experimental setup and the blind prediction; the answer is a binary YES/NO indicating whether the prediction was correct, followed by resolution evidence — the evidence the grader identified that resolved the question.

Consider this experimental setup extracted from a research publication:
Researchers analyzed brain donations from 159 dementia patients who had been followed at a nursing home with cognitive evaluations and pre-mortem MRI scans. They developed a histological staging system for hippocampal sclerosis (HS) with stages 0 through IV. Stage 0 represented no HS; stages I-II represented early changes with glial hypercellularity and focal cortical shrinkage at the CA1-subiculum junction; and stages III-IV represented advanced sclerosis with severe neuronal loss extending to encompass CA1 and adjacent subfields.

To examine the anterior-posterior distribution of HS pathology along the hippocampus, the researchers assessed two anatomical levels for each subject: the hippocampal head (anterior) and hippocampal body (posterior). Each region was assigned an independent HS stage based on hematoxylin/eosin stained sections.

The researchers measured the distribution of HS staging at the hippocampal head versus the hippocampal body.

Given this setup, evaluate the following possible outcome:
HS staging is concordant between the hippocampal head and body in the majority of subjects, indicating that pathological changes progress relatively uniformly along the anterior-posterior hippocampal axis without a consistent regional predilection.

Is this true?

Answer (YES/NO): NO